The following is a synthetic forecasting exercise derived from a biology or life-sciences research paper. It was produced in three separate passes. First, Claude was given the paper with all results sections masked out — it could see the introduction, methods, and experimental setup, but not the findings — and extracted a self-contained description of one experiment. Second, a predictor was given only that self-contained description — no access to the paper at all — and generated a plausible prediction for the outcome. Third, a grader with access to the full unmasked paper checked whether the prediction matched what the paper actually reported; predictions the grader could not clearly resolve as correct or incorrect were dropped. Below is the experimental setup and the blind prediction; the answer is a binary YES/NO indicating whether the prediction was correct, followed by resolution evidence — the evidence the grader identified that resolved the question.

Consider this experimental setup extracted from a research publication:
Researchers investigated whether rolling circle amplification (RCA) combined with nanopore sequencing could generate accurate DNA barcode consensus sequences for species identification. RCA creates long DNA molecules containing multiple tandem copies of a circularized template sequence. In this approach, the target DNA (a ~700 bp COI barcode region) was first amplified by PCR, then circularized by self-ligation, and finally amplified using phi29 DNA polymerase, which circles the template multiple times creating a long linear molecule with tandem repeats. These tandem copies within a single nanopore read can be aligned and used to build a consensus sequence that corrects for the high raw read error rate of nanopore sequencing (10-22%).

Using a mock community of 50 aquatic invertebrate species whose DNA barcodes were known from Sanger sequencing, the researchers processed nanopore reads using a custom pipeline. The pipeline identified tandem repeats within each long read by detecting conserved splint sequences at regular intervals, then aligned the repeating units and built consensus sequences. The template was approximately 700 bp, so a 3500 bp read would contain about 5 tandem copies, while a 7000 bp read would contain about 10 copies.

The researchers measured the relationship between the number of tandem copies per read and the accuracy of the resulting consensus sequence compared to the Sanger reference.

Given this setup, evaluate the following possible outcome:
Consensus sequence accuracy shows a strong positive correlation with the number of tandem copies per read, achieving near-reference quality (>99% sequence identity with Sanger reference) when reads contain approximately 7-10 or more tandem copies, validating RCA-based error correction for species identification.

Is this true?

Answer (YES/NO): NO